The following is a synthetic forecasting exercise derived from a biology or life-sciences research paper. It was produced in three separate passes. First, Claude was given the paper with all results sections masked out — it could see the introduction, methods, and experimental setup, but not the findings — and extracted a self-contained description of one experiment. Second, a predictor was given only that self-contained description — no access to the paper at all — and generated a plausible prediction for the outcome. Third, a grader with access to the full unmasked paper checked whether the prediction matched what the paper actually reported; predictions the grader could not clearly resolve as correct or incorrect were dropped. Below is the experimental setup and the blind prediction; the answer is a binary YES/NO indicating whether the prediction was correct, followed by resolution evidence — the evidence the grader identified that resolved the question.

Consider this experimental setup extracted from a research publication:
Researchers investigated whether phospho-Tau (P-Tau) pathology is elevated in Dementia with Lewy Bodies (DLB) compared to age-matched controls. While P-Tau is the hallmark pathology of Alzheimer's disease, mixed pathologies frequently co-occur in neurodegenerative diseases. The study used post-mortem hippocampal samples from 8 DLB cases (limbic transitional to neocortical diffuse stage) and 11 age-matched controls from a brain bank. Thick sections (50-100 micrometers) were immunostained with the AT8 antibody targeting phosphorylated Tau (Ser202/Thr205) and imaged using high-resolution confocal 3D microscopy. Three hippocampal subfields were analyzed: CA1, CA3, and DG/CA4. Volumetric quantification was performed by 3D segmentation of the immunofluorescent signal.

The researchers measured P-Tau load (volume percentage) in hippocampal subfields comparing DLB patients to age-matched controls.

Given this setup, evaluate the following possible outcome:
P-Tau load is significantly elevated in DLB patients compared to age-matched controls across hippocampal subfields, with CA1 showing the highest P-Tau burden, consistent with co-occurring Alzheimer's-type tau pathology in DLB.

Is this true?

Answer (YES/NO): YES